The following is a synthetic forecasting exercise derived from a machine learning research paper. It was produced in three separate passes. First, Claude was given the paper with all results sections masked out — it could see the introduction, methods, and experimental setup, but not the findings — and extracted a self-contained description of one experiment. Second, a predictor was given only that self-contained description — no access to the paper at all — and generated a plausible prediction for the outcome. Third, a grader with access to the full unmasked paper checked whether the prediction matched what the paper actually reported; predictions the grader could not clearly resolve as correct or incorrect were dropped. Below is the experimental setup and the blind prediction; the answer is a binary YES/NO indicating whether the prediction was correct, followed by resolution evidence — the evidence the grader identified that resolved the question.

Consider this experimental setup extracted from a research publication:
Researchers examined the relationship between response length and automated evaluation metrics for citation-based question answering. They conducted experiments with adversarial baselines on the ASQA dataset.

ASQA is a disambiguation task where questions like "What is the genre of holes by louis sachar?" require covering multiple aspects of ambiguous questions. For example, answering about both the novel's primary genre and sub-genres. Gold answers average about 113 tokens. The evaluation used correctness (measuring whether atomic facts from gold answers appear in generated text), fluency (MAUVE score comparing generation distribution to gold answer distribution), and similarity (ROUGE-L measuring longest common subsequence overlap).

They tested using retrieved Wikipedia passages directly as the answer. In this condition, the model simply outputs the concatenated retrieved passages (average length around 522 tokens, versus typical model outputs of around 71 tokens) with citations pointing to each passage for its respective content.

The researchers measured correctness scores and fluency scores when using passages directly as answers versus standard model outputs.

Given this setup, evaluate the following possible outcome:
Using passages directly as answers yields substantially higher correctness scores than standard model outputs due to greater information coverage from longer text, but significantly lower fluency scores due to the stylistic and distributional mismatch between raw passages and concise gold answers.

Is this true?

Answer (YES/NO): YES